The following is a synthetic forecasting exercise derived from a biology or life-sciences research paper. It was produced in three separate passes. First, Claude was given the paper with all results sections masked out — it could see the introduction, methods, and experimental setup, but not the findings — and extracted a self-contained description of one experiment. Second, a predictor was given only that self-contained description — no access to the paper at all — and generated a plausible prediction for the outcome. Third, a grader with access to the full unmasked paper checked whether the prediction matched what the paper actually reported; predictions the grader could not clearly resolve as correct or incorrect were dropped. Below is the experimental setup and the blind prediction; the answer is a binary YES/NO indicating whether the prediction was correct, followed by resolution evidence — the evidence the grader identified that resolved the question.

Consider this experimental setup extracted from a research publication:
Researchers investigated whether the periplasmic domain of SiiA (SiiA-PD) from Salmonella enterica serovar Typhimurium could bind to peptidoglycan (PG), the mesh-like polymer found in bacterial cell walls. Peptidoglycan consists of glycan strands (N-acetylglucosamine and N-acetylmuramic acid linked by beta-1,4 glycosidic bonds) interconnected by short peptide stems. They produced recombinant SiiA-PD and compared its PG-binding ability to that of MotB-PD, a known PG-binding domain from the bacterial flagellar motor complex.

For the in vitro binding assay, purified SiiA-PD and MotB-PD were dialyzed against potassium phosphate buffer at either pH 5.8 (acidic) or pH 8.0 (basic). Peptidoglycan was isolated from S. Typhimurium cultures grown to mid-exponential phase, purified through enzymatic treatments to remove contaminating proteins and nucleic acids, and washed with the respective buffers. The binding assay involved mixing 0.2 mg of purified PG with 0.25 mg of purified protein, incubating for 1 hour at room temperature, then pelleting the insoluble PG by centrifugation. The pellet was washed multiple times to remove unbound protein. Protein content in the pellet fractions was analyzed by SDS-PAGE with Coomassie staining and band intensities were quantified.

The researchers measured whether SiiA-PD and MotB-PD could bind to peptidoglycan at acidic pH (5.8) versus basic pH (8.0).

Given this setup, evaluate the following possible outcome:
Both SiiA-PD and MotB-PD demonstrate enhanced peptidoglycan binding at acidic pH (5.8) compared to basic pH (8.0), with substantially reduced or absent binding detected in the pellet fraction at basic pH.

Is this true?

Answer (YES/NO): NO